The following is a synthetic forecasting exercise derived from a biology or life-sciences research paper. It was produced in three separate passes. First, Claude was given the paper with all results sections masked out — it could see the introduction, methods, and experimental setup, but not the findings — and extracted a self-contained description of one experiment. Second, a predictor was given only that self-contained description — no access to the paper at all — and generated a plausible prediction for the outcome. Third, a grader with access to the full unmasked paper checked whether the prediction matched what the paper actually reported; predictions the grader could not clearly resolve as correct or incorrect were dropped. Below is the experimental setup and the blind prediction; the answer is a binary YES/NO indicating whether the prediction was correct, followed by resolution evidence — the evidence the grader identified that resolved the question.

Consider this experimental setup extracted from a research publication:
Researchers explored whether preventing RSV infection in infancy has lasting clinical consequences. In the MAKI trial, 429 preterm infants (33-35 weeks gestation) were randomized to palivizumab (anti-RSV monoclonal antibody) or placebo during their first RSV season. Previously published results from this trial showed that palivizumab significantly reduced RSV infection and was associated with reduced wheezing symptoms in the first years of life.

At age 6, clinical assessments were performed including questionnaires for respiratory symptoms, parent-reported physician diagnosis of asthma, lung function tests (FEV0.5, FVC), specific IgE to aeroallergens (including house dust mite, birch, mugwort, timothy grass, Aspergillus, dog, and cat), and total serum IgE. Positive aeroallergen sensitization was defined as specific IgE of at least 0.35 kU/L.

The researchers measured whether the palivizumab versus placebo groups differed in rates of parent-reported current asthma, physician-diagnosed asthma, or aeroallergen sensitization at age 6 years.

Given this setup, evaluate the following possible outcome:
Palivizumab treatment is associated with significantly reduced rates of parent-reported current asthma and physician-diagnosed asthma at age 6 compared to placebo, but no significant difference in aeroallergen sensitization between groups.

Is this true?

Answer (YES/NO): NO